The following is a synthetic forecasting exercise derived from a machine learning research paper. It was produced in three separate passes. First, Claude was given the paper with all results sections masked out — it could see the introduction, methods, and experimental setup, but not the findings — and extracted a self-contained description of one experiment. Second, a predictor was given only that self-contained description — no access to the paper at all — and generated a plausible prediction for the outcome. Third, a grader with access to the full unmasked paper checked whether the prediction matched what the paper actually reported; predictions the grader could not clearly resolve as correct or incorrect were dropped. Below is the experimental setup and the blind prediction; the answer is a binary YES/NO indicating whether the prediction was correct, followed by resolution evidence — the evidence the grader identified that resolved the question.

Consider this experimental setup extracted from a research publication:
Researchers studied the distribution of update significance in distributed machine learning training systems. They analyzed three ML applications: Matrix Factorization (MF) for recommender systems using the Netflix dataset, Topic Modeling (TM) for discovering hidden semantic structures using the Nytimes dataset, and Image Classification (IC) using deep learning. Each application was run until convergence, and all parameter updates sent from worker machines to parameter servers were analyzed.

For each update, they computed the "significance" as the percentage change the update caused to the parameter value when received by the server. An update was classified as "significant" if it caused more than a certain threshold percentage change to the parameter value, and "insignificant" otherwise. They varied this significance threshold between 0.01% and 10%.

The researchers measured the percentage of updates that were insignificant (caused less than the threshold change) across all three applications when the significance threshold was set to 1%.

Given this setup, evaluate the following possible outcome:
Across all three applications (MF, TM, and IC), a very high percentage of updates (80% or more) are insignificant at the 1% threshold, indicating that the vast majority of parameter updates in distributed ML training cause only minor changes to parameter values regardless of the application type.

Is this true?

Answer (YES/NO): YES